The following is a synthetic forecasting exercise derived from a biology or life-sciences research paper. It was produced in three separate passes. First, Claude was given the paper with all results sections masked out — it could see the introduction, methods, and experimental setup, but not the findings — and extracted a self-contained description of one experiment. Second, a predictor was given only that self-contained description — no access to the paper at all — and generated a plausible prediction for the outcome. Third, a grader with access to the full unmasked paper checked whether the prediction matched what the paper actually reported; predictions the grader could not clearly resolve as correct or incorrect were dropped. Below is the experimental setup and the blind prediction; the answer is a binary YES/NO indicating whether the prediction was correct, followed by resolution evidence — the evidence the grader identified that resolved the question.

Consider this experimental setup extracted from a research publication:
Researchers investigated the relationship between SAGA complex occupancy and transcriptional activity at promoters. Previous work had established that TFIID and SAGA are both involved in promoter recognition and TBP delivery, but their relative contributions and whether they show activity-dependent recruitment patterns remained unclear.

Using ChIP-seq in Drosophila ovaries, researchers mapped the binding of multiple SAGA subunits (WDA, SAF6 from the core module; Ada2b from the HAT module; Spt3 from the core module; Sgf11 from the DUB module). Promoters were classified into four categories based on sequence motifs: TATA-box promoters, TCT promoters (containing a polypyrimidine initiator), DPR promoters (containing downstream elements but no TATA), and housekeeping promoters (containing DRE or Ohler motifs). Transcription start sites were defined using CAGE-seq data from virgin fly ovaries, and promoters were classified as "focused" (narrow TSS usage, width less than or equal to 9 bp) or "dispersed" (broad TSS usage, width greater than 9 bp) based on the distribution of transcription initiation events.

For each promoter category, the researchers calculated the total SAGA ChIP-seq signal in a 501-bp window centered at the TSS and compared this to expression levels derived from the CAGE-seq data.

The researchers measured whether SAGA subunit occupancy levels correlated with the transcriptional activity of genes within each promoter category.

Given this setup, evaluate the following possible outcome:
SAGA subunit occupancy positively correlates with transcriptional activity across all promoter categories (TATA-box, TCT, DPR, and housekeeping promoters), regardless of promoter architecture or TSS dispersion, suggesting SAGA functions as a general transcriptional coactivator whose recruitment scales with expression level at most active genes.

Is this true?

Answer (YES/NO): YES